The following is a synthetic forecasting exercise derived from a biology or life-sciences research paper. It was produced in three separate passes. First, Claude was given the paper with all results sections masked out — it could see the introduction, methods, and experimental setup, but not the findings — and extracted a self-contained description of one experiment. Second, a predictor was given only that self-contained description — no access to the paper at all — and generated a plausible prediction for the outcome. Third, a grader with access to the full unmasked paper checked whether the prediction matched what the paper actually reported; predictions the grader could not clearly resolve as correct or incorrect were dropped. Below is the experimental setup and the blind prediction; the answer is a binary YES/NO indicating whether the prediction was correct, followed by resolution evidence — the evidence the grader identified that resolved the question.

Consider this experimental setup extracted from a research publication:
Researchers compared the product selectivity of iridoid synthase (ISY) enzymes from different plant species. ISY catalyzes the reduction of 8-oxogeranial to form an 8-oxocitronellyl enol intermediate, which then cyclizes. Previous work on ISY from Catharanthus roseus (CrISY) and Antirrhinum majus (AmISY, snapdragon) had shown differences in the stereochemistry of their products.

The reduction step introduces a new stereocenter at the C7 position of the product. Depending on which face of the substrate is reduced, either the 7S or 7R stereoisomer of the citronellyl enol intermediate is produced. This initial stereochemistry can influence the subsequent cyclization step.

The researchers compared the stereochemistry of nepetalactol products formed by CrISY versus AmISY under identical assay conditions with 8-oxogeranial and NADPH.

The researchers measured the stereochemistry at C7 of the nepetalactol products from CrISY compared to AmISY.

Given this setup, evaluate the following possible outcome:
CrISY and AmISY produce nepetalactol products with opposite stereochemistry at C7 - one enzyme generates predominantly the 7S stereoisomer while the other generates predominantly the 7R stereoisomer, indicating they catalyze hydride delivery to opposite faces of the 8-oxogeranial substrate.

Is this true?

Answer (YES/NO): YES